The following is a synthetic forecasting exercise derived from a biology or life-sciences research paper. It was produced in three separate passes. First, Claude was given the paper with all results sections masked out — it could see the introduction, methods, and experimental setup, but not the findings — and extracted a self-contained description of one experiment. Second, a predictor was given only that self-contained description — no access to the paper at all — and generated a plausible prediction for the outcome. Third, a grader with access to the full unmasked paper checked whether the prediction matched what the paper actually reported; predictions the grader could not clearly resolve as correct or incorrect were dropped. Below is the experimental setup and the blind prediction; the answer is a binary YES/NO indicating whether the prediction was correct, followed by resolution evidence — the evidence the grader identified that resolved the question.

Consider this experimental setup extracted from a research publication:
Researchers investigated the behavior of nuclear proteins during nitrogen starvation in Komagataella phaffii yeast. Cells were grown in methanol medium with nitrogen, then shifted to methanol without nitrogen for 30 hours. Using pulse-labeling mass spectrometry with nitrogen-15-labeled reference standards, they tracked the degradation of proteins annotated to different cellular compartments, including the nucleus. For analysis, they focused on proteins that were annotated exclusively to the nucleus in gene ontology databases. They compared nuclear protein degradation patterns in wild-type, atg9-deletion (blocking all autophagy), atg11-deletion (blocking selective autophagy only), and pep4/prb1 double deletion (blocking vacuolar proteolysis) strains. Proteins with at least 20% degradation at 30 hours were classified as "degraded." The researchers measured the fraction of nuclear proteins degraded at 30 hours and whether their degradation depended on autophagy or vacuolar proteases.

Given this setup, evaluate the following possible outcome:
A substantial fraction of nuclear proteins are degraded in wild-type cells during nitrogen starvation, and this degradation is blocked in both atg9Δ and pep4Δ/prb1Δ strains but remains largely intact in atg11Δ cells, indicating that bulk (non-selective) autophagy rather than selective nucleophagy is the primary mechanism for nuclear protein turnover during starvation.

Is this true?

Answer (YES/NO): NO